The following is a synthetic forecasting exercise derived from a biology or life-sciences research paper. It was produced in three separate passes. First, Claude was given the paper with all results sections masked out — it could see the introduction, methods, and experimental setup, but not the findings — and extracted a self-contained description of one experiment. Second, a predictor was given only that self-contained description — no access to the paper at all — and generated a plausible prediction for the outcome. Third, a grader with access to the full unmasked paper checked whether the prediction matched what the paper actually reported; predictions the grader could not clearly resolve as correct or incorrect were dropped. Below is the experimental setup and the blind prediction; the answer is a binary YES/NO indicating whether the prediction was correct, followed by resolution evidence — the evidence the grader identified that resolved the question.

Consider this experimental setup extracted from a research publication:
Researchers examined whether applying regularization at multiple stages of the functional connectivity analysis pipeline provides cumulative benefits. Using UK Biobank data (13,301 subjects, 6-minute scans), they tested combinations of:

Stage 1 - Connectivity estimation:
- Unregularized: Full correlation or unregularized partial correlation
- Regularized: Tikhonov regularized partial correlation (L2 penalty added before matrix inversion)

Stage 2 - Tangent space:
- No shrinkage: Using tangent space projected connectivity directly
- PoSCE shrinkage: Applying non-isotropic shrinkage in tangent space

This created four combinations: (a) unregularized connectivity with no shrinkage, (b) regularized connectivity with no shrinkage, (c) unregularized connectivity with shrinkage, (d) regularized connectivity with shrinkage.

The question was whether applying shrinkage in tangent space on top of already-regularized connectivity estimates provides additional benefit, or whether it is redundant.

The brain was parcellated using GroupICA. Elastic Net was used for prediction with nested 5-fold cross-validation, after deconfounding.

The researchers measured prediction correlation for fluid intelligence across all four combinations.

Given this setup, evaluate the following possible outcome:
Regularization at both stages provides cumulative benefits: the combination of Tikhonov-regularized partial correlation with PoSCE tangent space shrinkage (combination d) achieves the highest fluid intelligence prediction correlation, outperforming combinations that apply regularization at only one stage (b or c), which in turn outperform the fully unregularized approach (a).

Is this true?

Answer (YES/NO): NO